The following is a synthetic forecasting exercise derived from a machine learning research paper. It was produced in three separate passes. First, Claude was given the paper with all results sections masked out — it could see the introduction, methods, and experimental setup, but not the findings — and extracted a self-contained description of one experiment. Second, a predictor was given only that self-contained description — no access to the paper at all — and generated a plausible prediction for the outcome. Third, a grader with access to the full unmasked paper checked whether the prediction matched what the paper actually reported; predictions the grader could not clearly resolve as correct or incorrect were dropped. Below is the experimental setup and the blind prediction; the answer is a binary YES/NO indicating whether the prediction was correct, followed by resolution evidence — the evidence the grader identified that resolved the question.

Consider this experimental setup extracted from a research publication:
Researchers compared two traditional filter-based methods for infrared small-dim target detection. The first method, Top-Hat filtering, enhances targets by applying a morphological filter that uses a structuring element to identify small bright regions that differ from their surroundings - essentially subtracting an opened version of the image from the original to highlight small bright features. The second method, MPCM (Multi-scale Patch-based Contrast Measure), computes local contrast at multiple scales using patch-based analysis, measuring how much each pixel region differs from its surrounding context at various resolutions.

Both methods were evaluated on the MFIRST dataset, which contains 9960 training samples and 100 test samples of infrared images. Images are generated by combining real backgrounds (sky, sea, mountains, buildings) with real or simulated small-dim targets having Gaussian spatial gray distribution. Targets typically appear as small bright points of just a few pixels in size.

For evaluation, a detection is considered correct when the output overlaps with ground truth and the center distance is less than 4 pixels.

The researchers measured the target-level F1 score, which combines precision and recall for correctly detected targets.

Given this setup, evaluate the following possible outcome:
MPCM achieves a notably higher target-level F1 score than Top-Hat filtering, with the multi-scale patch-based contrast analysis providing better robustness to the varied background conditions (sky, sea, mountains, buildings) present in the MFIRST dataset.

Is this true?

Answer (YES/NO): YES